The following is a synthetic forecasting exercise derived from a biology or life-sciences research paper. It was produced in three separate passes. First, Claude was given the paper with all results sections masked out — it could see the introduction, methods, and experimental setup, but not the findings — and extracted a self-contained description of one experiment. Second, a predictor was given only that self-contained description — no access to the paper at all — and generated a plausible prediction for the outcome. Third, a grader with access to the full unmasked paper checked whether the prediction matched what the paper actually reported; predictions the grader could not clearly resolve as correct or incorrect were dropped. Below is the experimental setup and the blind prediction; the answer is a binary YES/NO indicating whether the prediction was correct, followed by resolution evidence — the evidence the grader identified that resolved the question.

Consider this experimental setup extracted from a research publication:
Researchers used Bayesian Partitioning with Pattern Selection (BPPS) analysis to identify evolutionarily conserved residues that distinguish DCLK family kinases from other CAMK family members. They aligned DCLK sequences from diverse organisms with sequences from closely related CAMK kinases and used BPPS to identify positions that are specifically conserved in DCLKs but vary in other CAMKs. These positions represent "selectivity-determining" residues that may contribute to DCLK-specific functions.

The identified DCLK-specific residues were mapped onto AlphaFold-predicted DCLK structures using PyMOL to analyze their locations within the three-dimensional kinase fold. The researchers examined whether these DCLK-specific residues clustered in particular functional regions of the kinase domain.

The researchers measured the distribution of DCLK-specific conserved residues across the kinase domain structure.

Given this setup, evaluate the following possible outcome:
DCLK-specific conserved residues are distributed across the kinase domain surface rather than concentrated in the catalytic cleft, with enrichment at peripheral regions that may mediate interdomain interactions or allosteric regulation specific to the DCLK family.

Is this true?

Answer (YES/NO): NO